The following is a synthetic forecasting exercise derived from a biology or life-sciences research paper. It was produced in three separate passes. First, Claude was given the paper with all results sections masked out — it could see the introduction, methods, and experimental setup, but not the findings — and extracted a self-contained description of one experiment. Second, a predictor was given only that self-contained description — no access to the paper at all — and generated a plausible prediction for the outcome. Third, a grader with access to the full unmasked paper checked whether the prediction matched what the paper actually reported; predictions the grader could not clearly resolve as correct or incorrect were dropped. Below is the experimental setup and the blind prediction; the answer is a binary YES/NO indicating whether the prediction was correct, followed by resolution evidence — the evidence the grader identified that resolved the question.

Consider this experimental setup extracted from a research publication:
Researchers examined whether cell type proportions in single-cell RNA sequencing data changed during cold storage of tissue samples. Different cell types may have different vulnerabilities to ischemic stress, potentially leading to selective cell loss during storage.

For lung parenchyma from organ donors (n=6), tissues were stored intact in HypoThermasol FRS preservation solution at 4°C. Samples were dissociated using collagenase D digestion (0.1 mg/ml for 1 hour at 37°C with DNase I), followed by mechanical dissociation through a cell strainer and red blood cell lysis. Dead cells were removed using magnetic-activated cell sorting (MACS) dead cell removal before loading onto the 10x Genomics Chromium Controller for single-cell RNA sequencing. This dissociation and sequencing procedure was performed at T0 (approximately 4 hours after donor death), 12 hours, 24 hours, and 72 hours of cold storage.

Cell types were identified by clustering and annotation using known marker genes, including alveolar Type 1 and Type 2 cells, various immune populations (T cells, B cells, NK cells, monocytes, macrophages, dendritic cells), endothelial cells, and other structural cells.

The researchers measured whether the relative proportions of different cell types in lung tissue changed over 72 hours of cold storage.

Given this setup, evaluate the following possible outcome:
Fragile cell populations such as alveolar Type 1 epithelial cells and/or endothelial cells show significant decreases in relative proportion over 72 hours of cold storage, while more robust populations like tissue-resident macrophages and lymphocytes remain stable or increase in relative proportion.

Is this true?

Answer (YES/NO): NO